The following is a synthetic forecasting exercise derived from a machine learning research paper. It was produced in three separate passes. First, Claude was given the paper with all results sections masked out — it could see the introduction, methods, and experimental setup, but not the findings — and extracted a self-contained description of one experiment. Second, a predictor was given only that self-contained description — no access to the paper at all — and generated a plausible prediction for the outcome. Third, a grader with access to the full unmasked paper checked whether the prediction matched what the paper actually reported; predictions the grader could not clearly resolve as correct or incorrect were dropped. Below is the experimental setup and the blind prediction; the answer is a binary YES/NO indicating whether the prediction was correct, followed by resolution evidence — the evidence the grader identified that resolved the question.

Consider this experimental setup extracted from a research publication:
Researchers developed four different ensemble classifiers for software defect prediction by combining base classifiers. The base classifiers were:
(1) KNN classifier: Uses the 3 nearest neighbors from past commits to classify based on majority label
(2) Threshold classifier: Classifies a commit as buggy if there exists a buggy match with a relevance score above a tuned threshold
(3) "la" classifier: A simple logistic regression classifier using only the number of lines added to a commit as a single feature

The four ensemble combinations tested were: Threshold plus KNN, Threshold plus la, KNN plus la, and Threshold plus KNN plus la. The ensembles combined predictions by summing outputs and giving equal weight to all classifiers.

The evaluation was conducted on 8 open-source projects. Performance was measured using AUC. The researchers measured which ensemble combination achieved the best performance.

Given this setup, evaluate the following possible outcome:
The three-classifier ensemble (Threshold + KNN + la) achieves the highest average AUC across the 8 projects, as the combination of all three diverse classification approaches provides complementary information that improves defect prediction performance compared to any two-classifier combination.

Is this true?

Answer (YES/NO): NO